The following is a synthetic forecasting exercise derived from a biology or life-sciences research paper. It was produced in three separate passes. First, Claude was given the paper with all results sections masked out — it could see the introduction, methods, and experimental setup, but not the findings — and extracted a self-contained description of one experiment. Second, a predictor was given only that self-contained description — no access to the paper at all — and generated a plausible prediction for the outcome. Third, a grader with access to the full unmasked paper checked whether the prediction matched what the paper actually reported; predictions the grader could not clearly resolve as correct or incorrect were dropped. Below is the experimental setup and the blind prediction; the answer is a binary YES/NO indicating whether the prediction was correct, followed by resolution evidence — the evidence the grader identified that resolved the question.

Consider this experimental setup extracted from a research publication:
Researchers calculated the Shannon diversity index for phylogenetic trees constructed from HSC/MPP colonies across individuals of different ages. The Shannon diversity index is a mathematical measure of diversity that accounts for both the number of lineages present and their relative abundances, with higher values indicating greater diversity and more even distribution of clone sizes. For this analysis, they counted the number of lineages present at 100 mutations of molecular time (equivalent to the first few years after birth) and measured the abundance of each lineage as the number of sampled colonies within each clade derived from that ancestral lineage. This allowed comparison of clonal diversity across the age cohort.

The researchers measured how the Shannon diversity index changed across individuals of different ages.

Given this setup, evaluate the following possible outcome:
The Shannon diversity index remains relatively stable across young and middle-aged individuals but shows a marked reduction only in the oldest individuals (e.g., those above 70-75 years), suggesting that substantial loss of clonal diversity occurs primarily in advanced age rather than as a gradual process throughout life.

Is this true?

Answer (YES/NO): YES